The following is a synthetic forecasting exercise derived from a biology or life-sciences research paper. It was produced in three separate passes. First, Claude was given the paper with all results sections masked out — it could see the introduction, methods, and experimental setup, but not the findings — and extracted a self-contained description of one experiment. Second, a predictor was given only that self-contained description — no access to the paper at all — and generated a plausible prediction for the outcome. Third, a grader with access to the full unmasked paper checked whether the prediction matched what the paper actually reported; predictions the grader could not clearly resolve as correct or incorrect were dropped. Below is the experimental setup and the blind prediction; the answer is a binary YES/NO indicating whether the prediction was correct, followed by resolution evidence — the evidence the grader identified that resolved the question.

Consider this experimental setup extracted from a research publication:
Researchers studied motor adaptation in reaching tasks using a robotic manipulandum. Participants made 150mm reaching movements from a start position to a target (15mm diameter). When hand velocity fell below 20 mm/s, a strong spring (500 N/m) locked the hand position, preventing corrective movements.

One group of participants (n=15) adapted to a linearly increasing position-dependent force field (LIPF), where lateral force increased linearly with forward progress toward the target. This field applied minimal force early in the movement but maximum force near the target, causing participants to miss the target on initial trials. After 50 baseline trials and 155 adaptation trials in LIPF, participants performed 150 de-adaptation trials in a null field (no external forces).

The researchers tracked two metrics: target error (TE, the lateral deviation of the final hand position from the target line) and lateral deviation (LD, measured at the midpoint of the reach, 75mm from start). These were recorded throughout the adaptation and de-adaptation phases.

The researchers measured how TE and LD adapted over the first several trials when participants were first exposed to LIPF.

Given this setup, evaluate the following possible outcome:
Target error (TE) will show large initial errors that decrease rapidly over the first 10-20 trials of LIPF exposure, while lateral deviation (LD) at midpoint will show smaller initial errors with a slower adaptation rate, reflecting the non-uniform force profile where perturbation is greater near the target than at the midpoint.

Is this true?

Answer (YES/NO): NO